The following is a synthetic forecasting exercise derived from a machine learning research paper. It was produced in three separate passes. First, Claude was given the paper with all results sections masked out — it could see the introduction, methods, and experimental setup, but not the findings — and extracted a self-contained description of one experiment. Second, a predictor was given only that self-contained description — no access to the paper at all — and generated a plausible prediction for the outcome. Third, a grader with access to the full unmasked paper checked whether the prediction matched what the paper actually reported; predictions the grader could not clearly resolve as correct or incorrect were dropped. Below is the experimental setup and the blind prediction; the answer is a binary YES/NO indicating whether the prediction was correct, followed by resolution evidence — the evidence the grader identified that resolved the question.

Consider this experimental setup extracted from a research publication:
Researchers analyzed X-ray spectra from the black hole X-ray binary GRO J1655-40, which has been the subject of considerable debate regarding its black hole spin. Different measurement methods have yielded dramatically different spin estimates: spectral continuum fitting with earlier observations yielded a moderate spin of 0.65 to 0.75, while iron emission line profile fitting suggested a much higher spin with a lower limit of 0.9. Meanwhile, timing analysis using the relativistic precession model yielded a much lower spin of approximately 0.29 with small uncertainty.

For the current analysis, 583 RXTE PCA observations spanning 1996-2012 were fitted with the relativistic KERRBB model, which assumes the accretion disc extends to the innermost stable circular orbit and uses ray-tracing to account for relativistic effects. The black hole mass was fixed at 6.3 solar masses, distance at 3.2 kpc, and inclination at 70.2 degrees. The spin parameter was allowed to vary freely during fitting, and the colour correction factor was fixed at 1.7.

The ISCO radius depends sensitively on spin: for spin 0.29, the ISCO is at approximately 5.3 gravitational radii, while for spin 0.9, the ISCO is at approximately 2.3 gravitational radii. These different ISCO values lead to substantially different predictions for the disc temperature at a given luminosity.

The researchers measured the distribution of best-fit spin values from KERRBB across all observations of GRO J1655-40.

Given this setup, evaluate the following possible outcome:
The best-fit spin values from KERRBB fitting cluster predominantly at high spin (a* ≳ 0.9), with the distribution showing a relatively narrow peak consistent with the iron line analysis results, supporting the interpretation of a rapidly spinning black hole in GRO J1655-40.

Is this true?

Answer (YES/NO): NO